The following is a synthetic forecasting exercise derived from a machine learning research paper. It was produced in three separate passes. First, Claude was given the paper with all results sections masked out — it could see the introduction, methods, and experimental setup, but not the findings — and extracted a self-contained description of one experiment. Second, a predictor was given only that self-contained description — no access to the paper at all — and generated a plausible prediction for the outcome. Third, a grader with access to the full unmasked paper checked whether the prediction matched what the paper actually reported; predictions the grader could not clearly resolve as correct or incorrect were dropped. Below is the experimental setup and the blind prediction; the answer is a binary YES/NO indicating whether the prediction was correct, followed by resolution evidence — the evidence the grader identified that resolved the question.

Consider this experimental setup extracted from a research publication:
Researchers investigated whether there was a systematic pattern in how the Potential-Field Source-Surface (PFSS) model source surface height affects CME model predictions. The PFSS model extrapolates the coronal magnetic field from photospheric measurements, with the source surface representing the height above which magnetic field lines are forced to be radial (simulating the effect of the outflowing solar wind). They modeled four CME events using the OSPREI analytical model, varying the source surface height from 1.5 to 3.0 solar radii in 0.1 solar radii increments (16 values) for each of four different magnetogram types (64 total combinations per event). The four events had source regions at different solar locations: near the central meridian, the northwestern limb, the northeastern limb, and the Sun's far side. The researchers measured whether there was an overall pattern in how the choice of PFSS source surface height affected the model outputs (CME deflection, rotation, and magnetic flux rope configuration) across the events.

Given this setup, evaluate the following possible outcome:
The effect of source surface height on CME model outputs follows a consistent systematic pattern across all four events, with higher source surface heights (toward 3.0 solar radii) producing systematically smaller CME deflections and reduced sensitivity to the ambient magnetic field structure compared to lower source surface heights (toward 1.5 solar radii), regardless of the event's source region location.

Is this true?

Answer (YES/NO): NO